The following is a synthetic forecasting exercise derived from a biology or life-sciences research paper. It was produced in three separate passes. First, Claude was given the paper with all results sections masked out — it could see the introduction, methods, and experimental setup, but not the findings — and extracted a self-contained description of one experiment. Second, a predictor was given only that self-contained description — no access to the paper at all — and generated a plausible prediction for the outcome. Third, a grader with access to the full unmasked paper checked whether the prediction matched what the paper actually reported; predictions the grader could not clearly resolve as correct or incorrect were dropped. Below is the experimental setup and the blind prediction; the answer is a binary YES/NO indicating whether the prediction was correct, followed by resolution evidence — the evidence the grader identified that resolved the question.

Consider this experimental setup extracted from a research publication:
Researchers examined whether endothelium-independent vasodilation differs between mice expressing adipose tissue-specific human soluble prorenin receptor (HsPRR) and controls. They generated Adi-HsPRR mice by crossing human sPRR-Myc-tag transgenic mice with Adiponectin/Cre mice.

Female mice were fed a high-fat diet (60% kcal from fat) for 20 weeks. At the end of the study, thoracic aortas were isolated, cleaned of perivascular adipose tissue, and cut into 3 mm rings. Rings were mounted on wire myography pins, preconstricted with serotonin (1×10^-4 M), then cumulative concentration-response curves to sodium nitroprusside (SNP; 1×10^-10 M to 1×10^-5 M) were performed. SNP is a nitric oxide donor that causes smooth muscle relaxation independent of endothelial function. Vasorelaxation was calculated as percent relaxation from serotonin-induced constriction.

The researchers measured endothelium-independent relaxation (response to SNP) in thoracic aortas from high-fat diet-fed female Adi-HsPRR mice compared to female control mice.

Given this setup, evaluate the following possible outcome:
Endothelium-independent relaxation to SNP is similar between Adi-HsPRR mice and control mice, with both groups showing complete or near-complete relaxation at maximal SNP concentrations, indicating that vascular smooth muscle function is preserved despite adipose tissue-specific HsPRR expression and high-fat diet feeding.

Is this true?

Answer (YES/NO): YES